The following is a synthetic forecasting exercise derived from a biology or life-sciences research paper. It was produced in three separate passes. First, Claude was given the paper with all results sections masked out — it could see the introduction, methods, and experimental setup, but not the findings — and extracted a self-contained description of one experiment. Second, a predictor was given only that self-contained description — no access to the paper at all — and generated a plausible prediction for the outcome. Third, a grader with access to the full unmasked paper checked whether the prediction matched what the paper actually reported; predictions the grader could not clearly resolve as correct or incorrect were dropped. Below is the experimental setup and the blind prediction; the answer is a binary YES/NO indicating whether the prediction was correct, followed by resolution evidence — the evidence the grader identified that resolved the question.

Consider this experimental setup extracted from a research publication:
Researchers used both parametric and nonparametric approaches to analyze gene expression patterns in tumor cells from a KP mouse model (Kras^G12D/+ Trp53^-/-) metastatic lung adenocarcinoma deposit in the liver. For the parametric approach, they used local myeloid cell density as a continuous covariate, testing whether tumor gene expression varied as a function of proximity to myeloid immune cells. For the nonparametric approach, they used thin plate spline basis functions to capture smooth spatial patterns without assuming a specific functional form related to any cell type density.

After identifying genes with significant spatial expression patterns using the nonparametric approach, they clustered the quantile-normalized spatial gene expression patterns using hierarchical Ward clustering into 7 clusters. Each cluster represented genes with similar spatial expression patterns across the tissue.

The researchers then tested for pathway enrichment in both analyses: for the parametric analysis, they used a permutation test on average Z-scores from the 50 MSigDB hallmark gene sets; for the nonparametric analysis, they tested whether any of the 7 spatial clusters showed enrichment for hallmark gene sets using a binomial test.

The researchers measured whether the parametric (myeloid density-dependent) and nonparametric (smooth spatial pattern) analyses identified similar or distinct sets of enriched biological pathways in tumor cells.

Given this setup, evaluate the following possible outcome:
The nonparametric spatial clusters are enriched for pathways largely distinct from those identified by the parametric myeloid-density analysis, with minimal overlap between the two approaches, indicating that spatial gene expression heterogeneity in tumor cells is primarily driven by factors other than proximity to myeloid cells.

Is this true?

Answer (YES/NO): NO